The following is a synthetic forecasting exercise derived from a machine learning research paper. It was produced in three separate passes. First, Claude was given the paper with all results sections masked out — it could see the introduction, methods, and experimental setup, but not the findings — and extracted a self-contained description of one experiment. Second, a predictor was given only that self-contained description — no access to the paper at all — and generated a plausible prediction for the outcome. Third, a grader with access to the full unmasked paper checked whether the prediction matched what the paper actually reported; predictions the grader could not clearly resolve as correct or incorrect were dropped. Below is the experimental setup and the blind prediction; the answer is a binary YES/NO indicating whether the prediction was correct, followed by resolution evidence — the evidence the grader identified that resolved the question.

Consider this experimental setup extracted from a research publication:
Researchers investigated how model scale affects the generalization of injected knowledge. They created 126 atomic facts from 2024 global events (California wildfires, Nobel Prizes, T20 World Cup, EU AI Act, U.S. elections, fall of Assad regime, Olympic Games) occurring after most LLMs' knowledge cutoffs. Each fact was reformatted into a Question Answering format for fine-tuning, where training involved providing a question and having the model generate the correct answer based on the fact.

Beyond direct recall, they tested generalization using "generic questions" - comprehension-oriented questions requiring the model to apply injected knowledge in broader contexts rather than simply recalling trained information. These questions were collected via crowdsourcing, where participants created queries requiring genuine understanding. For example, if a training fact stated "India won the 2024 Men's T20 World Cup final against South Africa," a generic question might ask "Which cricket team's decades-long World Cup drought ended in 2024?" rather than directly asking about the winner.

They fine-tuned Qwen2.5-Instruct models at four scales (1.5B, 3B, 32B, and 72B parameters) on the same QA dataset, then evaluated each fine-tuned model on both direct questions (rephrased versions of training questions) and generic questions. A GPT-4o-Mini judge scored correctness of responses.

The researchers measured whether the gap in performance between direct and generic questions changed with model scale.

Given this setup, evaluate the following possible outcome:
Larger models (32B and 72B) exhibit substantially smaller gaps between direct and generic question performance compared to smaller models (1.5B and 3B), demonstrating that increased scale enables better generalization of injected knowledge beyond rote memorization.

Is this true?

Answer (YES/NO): NO